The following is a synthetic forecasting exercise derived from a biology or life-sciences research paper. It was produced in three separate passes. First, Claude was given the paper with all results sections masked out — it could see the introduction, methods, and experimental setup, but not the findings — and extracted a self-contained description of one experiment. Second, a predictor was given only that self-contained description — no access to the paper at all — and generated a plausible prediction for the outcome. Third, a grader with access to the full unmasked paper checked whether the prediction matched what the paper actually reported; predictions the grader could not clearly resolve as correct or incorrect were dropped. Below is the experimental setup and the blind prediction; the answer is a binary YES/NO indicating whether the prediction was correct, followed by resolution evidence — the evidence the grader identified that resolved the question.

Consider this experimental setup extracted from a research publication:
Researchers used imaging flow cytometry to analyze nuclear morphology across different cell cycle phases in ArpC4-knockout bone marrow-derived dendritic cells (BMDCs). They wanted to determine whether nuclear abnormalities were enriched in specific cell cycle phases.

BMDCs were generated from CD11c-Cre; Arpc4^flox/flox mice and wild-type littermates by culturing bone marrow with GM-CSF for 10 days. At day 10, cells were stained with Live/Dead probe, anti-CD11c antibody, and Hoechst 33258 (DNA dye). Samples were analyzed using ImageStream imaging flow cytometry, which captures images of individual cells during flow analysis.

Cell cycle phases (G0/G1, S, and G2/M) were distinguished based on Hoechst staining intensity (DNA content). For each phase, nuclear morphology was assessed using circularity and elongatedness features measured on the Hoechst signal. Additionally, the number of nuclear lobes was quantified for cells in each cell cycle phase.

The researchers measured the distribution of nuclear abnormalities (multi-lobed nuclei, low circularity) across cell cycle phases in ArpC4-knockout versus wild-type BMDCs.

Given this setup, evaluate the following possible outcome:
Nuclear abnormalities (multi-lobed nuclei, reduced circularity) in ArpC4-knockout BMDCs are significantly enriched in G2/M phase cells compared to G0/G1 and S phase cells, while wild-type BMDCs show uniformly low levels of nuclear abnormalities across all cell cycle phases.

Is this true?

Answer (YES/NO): NO